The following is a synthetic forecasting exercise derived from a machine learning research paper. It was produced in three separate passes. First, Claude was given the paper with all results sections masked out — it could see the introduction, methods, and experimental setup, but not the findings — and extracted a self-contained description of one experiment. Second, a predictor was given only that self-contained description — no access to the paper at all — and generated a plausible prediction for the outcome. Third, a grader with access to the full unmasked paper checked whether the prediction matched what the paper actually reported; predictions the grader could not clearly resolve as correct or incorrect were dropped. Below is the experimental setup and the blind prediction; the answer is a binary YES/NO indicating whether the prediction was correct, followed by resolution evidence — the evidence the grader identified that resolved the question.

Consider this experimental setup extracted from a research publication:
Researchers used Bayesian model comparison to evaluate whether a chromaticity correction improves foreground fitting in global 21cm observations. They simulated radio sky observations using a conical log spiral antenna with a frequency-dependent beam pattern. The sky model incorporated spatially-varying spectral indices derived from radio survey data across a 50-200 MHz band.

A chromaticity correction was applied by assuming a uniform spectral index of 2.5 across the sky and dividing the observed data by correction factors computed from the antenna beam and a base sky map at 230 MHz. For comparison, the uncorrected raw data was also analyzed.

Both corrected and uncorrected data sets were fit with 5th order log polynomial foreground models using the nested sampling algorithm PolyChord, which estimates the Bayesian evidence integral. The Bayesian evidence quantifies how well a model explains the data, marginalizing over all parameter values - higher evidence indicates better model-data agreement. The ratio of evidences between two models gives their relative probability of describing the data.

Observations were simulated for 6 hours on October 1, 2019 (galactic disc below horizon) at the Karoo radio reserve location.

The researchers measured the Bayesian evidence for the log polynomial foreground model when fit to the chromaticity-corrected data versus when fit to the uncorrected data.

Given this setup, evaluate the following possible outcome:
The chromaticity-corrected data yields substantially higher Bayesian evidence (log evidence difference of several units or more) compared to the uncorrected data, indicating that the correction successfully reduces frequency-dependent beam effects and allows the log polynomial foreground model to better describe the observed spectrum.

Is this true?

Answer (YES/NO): YES